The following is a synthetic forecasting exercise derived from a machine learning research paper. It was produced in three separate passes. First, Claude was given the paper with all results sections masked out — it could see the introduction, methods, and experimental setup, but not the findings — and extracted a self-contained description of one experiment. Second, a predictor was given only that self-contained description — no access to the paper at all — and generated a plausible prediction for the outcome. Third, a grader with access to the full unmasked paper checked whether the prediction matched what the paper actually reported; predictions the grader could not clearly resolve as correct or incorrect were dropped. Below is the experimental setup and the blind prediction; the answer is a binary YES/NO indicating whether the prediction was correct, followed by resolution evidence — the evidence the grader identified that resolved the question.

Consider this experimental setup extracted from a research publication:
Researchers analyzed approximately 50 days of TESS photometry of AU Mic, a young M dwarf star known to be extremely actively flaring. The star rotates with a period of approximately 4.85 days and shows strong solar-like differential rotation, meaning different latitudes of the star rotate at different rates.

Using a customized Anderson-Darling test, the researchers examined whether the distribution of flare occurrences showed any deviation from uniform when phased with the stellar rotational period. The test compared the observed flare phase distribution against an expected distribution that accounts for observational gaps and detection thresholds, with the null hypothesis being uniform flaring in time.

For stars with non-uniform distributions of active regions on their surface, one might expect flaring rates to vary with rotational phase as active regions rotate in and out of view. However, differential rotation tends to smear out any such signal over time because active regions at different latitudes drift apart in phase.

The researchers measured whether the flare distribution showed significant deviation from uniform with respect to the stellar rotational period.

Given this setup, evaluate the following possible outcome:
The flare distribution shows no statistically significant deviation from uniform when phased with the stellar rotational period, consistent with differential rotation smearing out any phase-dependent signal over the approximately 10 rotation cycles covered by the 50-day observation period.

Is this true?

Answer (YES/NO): YES